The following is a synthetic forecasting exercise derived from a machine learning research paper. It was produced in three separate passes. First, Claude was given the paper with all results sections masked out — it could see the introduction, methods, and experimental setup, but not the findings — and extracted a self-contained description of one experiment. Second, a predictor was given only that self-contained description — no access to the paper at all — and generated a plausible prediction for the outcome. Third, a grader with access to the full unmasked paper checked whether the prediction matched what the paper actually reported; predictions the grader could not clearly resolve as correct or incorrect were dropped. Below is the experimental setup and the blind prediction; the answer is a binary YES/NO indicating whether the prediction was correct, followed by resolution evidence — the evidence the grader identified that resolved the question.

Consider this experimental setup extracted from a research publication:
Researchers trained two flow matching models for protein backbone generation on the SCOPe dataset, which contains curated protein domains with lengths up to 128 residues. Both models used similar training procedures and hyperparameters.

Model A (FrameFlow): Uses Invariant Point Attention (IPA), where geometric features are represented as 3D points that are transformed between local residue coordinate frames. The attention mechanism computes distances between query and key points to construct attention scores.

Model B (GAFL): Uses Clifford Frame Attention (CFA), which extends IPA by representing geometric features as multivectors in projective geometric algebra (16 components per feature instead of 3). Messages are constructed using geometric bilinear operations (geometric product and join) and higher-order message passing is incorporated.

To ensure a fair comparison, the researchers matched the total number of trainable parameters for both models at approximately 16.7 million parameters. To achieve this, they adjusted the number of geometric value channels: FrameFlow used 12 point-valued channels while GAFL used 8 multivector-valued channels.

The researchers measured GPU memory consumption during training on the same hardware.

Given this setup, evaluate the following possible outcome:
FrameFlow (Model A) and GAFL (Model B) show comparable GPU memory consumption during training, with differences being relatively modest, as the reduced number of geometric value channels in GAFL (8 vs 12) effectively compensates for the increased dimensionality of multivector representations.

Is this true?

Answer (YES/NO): NO